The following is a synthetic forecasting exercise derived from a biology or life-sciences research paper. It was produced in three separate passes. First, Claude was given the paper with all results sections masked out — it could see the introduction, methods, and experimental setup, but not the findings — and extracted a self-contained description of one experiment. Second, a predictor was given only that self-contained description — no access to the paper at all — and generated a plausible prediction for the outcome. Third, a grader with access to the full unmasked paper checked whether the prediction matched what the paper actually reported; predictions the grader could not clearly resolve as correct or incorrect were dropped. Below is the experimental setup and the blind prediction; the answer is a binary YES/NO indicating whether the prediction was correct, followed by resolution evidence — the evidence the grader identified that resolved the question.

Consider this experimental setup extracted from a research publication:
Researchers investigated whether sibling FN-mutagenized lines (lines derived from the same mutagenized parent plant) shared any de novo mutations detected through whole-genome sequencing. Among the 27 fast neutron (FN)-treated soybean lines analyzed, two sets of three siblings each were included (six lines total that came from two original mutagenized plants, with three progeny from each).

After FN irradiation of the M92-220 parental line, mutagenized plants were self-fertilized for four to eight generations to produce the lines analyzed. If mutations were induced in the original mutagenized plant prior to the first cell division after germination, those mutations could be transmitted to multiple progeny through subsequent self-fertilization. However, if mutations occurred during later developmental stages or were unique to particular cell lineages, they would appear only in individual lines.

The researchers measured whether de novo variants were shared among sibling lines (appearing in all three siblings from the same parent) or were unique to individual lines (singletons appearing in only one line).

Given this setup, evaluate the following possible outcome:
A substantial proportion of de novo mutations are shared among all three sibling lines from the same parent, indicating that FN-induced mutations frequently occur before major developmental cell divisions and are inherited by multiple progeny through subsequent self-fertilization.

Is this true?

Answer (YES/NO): NO